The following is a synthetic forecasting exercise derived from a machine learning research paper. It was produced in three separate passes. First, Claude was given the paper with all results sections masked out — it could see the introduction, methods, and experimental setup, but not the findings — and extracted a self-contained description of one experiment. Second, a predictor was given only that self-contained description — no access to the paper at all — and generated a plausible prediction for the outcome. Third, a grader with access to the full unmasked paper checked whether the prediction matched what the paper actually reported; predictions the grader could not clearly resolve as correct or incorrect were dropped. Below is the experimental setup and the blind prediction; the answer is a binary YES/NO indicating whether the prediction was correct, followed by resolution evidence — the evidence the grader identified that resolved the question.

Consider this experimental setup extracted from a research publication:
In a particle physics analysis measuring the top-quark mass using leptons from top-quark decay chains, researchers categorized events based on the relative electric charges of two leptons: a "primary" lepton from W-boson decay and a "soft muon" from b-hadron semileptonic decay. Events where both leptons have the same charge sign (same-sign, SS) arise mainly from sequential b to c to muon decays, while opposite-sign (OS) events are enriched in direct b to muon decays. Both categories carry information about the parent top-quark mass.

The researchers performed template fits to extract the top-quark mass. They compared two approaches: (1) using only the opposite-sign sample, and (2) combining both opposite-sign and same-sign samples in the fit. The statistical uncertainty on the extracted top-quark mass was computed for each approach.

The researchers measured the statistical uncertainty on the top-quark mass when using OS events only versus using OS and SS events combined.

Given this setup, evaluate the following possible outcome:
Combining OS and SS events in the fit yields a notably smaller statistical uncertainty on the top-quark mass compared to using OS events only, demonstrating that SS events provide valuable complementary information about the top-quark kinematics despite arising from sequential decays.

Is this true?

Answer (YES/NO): YES